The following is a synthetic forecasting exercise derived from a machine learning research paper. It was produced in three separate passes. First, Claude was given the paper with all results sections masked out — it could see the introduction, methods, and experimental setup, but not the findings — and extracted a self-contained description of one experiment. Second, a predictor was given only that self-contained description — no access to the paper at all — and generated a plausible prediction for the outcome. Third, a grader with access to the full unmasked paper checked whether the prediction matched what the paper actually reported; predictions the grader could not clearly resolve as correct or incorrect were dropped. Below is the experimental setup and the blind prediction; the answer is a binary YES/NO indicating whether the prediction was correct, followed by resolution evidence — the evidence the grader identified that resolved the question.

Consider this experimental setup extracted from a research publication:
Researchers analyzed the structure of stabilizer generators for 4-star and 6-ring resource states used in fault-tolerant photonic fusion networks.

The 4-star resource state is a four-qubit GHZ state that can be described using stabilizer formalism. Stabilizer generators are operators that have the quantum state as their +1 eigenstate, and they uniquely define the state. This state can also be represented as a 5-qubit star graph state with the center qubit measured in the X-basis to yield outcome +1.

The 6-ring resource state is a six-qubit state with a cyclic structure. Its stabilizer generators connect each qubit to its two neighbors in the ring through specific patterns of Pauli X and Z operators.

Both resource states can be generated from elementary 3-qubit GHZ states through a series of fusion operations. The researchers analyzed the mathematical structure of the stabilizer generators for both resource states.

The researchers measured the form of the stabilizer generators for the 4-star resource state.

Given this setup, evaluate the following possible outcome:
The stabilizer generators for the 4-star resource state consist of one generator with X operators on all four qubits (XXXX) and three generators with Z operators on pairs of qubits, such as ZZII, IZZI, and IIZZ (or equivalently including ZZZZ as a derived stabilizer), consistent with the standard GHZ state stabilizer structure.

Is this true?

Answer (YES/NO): NO